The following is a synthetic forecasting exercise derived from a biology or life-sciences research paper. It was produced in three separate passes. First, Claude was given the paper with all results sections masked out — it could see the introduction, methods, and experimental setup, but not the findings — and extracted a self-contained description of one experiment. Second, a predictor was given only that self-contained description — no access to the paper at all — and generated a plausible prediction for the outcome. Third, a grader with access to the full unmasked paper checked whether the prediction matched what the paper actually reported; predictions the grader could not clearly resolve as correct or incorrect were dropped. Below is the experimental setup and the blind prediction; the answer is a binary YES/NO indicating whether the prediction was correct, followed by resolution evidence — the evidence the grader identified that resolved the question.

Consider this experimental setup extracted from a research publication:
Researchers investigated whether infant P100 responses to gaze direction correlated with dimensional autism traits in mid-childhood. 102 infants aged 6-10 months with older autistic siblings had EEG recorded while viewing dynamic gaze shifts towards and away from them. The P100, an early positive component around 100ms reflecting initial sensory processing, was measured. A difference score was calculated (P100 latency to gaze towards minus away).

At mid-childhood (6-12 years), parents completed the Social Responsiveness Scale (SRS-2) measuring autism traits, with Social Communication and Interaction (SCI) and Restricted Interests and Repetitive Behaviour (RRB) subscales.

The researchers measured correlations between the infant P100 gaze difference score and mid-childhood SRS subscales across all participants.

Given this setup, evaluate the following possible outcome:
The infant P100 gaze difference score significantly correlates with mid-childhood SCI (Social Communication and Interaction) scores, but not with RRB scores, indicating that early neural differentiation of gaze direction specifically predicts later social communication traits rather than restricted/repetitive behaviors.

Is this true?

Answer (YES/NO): NO